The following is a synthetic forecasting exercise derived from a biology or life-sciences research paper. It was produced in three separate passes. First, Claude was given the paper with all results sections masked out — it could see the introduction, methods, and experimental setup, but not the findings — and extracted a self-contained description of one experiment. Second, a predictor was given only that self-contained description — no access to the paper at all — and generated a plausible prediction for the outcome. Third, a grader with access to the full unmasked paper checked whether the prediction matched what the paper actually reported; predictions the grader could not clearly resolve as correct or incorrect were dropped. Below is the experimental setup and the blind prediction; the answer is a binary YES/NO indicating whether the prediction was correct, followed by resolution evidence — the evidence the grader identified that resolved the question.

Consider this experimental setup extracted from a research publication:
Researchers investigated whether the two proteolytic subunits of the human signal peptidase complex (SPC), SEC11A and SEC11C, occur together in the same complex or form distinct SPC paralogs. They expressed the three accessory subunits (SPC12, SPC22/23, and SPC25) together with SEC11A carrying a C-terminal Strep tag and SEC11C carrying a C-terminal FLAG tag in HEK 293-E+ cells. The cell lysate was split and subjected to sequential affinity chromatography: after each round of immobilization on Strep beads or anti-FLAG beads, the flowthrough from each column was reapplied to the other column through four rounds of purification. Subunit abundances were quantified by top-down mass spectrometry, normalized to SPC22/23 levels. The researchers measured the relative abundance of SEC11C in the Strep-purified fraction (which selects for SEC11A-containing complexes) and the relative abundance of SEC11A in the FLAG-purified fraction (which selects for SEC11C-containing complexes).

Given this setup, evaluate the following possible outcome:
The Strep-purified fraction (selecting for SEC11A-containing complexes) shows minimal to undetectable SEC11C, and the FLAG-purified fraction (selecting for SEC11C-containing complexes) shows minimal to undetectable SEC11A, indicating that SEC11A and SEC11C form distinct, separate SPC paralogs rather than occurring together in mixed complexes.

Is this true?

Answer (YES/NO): YES